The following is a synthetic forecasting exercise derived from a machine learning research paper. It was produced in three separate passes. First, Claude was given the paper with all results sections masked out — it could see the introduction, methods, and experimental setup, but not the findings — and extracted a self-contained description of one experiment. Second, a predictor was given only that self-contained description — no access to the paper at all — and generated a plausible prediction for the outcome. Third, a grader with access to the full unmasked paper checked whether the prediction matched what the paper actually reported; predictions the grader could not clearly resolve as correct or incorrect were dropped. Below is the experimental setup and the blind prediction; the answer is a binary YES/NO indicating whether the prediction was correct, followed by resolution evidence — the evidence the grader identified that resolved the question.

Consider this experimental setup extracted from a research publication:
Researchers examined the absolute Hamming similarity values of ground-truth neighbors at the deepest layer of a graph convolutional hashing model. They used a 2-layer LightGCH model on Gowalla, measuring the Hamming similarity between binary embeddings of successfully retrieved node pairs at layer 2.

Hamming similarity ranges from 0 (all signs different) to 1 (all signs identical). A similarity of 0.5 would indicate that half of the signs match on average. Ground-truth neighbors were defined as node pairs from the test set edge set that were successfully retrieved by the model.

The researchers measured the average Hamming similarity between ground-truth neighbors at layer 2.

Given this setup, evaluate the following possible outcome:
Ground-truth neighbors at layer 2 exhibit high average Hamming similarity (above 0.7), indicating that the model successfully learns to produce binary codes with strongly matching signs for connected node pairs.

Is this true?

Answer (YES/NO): YES